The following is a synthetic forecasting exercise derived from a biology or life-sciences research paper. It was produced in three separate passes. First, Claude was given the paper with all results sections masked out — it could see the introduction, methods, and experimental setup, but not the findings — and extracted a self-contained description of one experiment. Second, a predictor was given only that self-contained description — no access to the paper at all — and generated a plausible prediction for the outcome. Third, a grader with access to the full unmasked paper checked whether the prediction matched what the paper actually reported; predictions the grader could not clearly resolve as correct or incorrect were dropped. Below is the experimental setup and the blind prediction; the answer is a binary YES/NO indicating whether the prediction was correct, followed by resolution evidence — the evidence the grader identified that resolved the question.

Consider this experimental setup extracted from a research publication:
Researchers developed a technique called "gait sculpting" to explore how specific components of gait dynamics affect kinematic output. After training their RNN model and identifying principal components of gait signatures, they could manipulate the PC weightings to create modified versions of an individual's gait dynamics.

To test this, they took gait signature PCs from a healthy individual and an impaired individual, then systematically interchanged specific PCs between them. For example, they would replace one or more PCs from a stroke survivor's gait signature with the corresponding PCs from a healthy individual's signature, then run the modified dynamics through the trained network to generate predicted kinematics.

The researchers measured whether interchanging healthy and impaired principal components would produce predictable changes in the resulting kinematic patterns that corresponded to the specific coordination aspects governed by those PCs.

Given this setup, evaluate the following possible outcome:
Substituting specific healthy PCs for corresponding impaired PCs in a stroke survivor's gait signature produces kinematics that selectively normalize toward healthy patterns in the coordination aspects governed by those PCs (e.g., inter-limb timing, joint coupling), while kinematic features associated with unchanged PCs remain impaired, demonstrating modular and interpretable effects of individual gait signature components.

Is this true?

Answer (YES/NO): YES